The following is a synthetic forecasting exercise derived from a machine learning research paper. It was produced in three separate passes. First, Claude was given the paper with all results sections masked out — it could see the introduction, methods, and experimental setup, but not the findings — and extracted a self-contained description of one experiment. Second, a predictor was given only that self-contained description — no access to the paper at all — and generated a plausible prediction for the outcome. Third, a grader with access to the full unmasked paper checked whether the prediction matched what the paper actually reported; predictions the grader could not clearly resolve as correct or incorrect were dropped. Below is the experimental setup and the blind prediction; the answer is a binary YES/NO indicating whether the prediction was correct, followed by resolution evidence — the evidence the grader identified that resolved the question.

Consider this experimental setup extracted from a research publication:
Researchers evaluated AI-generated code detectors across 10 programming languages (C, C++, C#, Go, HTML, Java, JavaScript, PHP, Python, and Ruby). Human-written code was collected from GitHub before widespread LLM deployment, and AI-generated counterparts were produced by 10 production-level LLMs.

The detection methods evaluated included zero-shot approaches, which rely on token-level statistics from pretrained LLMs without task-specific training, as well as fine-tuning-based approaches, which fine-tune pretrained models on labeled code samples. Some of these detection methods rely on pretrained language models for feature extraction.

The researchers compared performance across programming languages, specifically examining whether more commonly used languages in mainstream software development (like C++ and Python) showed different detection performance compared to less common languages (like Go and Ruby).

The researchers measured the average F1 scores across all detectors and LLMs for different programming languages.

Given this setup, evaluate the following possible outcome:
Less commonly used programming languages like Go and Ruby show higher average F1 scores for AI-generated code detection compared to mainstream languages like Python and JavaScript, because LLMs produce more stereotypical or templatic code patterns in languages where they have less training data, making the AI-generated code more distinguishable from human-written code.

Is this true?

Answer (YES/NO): NO